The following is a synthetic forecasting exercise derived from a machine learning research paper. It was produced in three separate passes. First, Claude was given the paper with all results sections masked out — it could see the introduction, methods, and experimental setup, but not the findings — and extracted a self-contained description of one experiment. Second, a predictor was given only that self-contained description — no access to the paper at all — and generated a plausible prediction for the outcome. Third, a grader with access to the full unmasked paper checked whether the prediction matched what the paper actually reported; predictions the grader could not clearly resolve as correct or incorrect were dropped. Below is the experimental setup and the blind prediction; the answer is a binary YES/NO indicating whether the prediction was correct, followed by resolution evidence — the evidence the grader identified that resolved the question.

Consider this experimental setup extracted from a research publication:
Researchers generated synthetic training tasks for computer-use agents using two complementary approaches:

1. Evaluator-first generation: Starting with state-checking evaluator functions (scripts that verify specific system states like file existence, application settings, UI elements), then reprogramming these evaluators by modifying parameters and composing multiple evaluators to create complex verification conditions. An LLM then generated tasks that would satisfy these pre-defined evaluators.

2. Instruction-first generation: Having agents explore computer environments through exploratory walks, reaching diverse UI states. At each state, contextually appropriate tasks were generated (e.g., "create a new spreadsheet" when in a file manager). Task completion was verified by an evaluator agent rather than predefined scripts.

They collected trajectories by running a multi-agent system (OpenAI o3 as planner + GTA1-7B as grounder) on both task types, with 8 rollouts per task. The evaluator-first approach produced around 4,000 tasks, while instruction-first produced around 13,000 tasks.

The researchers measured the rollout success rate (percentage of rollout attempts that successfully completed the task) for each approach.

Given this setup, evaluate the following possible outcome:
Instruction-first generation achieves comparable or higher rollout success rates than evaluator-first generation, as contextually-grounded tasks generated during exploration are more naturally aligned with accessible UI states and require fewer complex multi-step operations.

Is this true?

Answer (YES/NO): YES